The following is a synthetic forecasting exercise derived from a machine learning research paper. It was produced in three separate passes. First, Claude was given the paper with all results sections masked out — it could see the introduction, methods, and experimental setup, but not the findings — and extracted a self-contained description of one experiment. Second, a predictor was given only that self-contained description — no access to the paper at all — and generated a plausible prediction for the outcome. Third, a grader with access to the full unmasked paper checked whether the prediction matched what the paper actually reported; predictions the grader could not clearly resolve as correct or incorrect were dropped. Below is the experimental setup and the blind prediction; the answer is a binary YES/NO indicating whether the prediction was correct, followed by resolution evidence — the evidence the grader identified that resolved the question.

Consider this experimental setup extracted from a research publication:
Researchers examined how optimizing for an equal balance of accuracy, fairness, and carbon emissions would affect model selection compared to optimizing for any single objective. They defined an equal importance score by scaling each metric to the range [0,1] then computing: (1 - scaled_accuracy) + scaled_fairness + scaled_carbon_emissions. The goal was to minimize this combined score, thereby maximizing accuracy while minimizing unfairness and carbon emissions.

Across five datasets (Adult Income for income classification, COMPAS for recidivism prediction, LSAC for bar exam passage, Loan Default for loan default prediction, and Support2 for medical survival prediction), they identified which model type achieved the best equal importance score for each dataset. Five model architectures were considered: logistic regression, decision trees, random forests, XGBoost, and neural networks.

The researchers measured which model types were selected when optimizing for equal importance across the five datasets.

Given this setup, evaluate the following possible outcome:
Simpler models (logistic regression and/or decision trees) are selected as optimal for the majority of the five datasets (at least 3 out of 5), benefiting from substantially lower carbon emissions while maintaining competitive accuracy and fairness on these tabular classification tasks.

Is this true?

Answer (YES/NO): NO